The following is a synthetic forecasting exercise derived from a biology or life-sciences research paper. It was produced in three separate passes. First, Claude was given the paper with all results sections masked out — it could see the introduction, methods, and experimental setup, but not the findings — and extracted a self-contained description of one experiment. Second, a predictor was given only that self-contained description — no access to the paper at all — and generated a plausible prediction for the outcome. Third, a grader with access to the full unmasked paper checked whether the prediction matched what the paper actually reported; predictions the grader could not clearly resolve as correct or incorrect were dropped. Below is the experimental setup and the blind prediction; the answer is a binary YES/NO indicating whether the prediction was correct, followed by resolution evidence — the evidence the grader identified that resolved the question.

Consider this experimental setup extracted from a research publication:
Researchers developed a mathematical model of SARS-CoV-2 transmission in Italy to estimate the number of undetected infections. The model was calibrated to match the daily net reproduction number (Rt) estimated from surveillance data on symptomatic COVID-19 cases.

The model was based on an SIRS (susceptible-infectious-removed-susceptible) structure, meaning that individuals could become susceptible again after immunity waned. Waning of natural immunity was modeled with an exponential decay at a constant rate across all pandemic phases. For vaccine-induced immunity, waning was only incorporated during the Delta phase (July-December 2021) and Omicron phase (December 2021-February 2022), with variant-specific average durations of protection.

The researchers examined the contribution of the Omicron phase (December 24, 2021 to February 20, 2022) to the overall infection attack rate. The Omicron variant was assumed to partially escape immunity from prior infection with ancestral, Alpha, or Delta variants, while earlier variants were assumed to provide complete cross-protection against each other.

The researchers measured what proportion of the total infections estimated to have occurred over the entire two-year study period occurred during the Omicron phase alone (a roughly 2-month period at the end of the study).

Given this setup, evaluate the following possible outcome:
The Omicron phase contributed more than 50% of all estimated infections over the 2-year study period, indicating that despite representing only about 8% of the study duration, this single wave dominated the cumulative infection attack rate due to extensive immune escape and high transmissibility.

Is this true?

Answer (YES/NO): YES